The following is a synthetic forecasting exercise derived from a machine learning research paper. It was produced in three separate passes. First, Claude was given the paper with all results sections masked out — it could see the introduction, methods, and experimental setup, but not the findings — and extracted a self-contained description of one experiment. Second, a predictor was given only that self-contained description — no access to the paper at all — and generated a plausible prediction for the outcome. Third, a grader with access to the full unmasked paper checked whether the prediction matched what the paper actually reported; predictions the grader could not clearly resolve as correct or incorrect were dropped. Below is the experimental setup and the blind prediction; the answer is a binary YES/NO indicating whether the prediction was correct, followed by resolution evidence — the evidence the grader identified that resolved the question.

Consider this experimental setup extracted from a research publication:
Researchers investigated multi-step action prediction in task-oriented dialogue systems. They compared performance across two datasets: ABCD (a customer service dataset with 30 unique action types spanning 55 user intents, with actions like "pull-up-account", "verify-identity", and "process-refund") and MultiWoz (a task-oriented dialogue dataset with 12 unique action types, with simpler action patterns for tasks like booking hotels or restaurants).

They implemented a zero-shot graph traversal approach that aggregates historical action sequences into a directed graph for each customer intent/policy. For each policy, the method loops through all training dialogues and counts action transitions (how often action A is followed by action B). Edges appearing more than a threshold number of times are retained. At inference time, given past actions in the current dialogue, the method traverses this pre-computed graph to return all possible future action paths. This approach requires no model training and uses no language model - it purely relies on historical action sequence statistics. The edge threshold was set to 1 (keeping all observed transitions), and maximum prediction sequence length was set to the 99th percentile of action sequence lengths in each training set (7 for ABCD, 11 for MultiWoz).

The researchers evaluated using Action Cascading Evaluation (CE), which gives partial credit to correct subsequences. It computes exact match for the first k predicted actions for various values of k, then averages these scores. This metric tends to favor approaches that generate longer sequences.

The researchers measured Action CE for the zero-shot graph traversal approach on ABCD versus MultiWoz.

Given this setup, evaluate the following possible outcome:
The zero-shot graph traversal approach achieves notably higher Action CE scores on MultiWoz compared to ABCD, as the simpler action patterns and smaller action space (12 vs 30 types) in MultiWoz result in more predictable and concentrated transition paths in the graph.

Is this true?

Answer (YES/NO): YES